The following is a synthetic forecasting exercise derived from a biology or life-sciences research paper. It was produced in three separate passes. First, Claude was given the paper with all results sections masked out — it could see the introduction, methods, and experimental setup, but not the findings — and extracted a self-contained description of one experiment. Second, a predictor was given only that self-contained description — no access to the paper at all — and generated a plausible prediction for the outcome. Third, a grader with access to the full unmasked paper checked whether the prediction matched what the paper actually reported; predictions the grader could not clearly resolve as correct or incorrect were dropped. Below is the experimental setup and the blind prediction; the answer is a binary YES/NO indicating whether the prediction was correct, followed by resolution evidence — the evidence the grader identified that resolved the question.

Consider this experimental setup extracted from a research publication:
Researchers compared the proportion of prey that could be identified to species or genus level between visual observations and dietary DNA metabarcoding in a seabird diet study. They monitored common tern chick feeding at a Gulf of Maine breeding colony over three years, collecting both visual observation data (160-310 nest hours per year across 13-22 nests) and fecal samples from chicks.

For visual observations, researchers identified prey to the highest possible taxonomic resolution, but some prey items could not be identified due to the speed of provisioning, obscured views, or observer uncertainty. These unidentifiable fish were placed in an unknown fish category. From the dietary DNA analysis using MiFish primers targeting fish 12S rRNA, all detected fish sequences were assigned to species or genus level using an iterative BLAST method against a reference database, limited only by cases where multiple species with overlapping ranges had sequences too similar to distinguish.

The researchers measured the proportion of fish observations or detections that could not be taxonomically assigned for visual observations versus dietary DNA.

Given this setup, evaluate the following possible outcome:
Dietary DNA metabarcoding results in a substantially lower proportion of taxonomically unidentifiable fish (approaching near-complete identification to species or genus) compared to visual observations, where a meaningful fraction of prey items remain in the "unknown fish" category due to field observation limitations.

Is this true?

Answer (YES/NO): YES